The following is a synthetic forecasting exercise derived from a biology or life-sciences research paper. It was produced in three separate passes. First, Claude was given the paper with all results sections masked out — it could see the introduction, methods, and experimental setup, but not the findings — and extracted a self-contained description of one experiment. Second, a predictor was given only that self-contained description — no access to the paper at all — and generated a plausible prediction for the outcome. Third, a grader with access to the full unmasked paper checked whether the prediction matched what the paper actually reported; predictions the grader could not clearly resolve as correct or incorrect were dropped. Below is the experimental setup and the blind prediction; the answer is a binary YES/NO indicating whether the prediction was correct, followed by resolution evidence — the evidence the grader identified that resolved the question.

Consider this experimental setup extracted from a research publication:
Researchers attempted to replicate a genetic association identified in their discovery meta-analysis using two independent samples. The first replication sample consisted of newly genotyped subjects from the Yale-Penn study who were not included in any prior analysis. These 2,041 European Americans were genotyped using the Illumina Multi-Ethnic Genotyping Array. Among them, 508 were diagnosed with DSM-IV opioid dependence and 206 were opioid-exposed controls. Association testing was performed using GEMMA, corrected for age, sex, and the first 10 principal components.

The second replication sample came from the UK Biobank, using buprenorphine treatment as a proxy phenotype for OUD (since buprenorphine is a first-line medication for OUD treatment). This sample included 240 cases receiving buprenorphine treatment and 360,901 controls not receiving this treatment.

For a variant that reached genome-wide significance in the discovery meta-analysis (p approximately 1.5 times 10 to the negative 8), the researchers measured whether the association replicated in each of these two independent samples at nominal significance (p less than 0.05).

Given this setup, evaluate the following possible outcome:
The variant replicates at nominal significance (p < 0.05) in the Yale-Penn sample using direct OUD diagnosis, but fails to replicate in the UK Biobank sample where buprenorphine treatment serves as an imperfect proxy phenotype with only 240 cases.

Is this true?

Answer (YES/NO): NO